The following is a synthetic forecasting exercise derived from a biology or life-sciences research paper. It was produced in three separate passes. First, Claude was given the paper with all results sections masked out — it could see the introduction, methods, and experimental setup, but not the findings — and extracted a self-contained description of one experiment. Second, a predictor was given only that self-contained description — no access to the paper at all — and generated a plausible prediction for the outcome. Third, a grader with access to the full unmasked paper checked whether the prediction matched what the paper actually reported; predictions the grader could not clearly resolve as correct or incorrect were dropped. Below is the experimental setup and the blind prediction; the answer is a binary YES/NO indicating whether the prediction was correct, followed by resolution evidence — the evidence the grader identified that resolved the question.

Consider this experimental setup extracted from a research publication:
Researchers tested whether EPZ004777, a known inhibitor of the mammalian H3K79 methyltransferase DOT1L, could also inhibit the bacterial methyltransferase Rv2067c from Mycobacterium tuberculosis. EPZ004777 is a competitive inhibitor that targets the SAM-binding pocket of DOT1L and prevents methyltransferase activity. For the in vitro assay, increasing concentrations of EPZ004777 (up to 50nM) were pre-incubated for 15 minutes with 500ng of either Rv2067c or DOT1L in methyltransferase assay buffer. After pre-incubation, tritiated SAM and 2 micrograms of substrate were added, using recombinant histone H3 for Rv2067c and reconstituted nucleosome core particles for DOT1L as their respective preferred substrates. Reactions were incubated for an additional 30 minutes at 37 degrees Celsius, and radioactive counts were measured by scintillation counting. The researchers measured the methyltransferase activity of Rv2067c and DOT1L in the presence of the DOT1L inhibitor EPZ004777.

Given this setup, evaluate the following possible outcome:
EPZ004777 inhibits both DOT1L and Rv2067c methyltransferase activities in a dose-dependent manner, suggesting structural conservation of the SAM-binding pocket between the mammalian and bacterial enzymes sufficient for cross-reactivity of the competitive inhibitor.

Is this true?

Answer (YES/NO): NO